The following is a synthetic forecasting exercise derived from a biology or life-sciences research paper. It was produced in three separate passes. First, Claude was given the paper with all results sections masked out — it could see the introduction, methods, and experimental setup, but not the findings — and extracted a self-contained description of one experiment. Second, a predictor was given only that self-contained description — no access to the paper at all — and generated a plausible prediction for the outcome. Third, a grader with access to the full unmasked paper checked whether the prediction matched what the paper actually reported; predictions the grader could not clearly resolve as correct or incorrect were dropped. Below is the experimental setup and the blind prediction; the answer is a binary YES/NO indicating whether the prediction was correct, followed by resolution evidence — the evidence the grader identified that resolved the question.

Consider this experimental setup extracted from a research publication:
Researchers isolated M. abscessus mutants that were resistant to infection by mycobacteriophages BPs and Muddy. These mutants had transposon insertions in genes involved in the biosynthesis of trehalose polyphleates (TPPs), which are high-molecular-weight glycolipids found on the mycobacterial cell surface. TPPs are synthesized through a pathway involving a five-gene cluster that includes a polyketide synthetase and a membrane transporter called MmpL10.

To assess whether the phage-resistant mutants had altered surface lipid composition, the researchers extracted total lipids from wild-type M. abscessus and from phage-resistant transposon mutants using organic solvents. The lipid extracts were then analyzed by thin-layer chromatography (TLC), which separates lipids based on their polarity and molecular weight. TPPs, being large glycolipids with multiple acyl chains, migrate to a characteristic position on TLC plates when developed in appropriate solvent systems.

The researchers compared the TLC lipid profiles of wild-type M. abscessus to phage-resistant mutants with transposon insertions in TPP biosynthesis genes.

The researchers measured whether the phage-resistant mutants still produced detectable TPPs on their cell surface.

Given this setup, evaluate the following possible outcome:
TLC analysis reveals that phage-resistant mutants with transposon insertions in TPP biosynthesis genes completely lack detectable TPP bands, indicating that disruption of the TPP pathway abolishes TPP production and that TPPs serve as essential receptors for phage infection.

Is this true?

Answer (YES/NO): NO